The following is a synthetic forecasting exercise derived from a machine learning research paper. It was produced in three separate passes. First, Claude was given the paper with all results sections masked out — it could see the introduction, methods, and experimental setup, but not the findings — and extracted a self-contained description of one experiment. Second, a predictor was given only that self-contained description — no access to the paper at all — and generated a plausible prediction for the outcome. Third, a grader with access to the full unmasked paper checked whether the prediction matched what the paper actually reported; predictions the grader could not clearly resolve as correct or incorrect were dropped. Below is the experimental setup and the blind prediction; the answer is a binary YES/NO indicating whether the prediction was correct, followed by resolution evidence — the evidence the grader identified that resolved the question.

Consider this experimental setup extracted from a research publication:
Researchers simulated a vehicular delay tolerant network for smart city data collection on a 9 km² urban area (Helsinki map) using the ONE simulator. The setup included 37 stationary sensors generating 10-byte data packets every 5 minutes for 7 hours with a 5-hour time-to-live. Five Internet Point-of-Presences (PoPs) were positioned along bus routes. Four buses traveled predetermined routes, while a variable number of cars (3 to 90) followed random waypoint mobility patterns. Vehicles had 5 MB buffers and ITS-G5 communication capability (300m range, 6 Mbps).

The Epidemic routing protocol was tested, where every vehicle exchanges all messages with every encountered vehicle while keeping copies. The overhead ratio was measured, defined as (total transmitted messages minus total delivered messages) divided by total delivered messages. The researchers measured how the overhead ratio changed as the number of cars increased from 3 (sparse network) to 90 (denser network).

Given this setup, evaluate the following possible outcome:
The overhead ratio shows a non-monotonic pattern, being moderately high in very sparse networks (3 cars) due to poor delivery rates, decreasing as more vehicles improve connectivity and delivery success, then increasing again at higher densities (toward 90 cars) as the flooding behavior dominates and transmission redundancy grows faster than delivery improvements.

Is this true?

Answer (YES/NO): NO